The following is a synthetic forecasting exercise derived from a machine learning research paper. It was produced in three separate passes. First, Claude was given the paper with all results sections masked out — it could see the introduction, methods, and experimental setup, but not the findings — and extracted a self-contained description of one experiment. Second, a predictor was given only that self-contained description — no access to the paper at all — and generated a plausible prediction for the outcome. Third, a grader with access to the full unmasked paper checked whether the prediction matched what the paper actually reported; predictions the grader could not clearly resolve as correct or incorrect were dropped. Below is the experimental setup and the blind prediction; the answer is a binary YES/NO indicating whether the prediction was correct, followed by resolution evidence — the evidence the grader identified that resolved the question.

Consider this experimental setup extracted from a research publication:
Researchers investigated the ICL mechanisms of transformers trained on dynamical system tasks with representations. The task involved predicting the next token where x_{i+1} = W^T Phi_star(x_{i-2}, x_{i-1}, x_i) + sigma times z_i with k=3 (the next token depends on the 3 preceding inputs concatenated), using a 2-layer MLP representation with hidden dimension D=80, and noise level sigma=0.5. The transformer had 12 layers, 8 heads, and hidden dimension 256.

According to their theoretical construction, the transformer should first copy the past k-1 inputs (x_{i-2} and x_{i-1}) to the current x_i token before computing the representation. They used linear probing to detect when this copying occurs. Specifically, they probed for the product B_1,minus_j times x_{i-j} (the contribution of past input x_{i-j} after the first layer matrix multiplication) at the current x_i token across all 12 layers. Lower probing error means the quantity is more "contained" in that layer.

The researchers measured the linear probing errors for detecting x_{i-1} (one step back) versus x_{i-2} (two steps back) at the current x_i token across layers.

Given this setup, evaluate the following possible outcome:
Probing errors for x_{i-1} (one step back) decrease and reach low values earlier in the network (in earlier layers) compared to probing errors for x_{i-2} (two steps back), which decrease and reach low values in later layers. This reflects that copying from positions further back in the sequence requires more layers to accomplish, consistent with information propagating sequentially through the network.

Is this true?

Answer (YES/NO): YES